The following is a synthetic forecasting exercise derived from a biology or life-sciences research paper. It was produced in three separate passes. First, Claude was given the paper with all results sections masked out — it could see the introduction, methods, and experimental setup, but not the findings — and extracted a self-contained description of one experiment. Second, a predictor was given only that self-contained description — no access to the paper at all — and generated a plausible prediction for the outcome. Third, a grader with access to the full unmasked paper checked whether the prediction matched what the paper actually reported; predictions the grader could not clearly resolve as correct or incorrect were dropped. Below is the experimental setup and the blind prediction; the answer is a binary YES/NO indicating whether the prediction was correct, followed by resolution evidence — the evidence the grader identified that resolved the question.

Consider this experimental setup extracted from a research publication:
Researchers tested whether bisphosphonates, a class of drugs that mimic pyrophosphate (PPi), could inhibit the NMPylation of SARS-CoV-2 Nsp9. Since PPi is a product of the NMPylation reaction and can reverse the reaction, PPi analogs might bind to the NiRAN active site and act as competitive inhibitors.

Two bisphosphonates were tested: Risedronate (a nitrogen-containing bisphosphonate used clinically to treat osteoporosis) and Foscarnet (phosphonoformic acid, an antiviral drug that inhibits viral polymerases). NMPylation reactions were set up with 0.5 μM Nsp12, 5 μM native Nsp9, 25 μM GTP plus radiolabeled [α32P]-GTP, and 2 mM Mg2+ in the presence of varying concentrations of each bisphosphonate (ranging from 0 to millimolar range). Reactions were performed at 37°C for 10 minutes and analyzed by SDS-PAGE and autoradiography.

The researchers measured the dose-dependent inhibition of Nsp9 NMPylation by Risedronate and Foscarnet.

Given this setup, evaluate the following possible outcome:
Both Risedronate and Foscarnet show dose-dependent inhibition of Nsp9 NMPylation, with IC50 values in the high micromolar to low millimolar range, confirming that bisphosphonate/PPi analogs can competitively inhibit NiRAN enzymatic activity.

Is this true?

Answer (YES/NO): YES